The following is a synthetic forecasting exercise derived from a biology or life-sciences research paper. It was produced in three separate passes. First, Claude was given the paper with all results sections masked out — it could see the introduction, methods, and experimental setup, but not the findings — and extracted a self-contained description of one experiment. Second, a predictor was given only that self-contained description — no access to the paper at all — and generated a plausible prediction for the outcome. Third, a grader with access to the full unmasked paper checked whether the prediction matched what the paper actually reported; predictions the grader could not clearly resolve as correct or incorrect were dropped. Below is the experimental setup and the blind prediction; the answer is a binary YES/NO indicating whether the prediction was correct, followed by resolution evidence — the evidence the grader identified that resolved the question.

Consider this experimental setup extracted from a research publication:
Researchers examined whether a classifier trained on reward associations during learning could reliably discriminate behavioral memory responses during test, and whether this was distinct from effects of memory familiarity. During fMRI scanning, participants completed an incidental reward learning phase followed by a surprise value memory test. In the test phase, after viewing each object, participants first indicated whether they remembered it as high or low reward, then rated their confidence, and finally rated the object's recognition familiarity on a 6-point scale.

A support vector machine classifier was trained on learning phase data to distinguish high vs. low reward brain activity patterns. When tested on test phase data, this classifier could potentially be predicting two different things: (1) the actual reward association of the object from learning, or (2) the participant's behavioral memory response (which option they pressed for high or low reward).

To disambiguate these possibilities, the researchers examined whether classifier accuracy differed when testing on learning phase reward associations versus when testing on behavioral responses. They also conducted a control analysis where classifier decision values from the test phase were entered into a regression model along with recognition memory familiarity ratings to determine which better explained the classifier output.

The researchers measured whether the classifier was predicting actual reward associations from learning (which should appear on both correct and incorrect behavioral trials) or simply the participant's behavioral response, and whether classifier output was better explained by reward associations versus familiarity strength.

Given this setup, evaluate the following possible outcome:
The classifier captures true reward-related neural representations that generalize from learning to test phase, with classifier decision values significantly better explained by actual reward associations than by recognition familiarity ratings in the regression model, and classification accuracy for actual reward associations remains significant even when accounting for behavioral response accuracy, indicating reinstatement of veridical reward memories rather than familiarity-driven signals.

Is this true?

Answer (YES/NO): YES